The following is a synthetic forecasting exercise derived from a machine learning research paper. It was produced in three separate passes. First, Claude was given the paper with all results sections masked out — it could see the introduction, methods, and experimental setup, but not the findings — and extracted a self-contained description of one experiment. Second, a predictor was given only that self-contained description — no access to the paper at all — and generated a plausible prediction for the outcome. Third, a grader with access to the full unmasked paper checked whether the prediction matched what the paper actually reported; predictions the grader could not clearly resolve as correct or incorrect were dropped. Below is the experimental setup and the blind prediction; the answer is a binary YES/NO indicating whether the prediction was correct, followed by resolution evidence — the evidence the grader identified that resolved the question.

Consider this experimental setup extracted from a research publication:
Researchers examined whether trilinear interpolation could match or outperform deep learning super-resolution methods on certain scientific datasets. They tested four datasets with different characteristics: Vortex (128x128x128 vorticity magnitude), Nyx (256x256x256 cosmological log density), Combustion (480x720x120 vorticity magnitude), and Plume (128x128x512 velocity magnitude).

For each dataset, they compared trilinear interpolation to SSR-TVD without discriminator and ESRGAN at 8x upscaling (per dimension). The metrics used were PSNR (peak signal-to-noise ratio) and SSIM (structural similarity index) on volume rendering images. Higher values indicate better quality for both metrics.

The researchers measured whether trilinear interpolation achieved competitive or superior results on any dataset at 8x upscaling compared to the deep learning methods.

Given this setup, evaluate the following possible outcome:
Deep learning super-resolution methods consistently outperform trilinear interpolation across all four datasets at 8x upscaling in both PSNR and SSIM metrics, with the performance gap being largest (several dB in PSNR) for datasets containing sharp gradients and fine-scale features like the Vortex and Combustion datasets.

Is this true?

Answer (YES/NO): NO